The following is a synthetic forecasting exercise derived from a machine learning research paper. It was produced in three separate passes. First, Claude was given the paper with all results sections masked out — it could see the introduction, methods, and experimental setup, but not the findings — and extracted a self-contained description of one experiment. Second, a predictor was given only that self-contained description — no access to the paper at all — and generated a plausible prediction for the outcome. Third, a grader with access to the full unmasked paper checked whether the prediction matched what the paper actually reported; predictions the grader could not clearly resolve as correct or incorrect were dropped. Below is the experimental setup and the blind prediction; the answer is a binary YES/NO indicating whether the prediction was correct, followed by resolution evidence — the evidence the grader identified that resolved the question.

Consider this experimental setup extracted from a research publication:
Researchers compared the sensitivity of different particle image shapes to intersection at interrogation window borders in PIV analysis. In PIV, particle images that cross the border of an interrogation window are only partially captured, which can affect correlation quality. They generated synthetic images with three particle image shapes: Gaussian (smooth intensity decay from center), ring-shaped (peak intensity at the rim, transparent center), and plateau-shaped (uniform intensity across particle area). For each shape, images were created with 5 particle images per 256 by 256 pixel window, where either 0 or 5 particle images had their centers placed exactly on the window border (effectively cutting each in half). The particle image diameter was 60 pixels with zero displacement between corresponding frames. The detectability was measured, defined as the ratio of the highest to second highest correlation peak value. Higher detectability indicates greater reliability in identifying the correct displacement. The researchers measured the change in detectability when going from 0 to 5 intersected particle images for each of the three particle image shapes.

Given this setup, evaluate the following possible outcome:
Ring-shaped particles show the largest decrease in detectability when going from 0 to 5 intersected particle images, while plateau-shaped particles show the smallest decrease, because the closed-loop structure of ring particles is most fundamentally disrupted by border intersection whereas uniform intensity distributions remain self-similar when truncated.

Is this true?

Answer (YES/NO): NO